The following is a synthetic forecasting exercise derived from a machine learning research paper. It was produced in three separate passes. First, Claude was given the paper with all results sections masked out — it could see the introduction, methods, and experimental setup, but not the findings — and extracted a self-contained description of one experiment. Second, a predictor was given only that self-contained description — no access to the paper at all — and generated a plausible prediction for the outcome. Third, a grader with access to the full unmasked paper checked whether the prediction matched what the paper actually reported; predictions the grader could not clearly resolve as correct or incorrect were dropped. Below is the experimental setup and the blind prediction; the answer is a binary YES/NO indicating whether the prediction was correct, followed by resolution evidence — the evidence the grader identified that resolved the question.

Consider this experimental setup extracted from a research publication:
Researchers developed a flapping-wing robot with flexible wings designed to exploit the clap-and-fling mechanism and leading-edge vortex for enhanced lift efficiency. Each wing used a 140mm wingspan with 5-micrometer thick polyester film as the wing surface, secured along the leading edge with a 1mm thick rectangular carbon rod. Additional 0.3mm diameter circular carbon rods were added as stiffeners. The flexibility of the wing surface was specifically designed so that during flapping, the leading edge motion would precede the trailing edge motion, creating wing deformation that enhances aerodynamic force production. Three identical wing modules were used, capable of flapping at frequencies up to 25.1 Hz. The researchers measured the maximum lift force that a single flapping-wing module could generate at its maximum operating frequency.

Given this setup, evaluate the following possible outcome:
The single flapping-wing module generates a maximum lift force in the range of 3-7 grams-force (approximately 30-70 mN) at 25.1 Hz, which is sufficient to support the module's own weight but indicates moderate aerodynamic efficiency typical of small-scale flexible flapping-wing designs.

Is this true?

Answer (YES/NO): NO